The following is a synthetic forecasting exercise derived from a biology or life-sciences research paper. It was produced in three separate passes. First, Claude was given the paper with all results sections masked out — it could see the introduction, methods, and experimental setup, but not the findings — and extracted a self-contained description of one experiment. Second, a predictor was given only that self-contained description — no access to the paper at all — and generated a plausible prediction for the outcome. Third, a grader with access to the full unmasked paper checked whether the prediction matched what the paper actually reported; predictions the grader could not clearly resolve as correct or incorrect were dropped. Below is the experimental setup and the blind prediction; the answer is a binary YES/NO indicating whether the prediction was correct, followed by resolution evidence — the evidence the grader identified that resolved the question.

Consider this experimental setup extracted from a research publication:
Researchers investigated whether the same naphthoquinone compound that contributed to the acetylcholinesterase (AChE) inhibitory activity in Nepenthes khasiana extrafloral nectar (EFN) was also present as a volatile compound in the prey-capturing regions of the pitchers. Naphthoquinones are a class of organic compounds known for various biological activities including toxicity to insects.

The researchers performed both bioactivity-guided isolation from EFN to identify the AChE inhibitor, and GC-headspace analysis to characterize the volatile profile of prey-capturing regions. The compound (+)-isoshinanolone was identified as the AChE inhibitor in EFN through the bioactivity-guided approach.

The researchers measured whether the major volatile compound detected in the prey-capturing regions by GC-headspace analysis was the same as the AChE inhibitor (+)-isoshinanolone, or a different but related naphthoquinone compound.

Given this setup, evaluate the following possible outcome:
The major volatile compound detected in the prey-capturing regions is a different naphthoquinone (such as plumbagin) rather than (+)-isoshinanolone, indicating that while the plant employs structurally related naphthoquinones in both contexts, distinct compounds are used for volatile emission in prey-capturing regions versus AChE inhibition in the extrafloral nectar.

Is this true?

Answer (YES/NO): YES